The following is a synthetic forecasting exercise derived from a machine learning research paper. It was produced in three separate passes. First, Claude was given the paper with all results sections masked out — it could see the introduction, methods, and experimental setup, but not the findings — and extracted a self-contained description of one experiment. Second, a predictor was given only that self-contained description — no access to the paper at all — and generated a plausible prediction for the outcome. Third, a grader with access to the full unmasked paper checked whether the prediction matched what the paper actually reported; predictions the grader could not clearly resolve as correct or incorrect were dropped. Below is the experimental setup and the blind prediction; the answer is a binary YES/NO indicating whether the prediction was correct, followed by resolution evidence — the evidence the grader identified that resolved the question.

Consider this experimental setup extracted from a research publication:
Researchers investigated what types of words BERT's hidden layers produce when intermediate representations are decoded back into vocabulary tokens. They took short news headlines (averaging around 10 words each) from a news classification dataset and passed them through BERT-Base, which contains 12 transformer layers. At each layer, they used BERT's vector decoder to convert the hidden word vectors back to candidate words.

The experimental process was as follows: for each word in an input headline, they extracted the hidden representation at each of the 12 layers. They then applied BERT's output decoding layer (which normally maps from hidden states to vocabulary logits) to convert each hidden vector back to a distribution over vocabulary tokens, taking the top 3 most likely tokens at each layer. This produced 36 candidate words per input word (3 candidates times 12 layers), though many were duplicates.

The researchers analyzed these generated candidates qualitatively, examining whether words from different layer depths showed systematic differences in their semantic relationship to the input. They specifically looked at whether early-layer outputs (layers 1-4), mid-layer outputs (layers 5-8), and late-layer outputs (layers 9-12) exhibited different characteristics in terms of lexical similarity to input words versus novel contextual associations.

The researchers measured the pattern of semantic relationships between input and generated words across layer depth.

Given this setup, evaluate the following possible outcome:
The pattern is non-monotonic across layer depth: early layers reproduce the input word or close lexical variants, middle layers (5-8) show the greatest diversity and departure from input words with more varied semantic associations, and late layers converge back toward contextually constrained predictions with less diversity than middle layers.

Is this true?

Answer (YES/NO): NO